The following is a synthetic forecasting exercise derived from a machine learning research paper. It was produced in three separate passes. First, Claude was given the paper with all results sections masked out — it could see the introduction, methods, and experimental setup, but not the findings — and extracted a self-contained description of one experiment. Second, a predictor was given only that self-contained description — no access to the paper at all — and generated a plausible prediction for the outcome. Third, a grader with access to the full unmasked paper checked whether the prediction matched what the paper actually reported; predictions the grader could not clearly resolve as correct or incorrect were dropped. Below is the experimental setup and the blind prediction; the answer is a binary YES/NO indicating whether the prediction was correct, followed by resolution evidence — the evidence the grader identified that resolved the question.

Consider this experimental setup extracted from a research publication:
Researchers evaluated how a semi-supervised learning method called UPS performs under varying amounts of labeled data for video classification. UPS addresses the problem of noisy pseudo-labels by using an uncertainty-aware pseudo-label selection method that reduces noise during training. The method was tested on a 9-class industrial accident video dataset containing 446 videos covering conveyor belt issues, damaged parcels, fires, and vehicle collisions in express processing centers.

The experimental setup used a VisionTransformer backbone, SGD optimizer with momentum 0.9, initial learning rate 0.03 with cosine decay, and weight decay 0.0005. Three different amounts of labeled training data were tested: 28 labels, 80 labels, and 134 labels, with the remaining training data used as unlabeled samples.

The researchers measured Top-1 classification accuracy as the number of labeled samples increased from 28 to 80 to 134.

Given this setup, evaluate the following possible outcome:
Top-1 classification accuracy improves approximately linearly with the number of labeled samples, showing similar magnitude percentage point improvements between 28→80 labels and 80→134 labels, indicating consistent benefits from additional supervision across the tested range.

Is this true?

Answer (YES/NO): NO